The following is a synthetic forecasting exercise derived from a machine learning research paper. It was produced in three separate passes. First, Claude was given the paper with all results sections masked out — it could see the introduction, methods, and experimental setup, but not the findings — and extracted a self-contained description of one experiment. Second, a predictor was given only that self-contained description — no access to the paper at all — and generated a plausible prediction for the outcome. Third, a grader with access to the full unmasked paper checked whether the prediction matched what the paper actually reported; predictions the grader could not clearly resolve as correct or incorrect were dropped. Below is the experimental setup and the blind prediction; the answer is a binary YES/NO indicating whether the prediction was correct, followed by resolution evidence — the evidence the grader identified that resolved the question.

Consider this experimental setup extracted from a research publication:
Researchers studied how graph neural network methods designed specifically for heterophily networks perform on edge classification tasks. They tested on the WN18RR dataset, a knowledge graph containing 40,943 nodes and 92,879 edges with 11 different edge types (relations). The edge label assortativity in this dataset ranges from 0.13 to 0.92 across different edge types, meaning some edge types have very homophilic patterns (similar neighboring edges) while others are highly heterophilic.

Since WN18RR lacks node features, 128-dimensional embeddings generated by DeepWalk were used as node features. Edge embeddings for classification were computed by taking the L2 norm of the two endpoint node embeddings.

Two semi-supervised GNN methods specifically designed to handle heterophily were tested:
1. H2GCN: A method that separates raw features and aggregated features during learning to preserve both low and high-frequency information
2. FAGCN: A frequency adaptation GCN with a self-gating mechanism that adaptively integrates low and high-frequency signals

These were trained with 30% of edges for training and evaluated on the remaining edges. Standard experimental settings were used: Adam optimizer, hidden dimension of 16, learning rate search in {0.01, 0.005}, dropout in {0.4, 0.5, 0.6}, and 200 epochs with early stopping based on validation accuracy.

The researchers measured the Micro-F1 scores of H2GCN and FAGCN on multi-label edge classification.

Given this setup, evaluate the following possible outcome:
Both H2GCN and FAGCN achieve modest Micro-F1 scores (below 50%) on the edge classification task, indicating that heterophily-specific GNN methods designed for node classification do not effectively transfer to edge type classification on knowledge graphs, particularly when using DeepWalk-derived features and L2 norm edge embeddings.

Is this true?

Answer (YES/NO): YES